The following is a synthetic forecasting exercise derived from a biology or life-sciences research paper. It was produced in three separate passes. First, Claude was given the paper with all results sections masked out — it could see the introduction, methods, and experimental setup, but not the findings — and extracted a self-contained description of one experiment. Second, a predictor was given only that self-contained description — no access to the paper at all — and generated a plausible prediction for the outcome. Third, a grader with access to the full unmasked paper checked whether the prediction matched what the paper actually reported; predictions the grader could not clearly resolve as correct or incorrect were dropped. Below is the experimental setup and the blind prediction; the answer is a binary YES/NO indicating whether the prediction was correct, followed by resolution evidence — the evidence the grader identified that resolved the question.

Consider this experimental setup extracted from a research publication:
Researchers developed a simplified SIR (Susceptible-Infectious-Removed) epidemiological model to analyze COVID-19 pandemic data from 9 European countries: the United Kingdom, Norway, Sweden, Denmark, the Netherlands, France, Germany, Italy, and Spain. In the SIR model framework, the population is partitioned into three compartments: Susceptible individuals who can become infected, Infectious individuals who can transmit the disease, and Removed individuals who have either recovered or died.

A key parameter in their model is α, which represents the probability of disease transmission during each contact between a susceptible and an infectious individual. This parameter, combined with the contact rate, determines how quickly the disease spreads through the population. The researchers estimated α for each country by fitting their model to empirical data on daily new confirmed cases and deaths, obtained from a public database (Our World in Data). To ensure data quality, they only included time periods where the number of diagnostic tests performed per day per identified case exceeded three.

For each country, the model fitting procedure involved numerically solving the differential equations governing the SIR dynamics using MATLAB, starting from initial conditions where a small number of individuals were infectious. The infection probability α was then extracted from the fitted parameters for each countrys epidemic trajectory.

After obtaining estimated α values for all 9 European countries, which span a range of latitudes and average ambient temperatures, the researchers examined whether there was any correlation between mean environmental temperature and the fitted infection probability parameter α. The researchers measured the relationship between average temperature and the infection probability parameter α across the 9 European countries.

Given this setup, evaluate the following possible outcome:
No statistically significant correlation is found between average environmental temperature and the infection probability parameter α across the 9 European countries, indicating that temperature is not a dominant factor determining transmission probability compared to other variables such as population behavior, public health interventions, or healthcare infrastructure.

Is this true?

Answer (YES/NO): NO